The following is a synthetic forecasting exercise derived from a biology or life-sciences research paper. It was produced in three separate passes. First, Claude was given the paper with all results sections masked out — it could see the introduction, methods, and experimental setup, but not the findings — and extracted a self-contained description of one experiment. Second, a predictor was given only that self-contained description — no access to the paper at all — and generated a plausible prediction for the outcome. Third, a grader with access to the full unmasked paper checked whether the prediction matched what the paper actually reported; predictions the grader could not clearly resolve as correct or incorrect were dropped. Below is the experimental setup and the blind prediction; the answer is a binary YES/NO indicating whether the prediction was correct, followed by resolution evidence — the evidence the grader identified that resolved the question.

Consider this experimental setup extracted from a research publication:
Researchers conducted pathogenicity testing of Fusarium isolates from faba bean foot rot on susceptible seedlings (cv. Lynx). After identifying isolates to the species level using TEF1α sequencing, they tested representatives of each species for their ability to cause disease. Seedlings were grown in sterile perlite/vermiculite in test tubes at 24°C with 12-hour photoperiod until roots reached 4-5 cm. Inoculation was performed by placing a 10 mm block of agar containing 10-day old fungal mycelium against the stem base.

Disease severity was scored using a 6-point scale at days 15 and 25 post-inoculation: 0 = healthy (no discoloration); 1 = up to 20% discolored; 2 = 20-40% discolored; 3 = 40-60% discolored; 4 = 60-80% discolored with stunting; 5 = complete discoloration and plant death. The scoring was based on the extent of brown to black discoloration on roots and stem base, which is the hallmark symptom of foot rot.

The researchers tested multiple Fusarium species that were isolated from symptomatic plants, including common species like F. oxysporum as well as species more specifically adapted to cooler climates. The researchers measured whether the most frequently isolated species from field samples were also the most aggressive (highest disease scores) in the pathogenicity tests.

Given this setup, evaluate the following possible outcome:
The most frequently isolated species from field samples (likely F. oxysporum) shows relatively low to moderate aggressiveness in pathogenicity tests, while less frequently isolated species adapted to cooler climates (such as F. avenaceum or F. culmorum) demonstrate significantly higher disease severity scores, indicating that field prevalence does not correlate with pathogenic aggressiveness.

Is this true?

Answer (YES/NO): NO